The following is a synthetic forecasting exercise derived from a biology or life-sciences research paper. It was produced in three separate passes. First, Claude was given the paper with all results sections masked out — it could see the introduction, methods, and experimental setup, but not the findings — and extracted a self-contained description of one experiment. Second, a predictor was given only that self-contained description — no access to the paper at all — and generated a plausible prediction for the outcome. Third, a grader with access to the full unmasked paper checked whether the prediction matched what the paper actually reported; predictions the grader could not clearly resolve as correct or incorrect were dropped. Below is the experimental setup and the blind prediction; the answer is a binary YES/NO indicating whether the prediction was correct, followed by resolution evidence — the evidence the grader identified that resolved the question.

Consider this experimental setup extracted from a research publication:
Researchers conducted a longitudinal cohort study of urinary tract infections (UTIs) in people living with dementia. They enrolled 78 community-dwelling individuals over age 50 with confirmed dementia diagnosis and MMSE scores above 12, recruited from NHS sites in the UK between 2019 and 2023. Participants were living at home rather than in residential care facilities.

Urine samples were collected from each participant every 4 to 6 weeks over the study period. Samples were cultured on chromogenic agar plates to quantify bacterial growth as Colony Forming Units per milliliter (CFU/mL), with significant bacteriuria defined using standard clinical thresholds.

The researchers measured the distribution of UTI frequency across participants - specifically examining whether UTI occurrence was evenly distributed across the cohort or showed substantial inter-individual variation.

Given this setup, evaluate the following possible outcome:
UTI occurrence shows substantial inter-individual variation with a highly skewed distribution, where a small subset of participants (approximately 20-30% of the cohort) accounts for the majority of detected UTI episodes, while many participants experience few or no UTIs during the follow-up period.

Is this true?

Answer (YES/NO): NO